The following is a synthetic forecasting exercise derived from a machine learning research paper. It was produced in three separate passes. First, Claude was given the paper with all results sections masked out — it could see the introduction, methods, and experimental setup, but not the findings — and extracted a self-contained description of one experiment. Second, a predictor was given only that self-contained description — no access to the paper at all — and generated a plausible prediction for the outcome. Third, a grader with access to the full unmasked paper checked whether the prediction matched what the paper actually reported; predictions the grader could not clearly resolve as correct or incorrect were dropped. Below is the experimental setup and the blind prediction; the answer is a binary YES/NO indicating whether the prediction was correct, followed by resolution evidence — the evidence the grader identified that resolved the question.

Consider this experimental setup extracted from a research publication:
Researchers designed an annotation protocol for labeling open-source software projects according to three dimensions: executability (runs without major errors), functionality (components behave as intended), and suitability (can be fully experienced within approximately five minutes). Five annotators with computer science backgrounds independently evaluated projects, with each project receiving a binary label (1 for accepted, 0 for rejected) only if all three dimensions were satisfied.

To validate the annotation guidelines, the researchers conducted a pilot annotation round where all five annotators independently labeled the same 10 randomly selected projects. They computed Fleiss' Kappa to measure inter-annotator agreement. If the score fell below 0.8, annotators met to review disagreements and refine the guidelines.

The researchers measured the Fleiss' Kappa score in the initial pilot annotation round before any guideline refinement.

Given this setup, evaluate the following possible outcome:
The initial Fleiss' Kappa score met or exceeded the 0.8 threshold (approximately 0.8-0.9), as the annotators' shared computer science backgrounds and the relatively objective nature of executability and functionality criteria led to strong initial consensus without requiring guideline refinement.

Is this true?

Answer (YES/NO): NO